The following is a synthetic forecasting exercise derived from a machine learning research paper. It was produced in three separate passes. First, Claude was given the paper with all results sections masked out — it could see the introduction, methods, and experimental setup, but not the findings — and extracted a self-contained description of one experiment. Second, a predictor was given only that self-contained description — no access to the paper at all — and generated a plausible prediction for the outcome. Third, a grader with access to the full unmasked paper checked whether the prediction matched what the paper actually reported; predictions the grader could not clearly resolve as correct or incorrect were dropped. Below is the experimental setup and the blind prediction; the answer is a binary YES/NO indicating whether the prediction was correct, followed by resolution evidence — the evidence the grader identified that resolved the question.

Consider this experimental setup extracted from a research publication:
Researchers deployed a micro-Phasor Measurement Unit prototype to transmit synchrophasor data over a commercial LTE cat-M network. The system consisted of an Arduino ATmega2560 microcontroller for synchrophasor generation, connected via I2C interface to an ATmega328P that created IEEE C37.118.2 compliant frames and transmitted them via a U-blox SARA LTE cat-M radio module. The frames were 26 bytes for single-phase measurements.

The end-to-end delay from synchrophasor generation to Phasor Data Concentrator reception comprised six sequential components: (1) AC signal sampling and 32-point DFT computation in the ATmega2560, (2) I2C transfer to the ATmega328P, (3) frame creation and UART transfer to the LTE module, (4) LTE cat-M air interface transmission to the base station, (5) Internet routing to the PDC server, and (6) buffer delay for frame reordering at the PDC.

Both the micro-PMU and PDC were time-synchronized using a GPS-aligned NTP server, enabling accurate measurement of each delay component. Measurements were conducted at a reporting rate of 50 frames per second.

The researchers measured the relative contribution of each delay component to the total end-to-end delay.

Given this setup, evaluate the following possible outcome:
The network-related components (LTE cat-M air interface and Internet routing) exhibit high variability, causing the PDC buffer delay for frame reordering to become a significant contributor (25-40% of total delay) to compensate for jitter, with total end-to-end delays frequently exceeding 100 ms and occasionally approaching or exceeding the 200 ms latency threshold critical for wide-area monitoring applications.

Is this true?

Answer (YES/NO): NO